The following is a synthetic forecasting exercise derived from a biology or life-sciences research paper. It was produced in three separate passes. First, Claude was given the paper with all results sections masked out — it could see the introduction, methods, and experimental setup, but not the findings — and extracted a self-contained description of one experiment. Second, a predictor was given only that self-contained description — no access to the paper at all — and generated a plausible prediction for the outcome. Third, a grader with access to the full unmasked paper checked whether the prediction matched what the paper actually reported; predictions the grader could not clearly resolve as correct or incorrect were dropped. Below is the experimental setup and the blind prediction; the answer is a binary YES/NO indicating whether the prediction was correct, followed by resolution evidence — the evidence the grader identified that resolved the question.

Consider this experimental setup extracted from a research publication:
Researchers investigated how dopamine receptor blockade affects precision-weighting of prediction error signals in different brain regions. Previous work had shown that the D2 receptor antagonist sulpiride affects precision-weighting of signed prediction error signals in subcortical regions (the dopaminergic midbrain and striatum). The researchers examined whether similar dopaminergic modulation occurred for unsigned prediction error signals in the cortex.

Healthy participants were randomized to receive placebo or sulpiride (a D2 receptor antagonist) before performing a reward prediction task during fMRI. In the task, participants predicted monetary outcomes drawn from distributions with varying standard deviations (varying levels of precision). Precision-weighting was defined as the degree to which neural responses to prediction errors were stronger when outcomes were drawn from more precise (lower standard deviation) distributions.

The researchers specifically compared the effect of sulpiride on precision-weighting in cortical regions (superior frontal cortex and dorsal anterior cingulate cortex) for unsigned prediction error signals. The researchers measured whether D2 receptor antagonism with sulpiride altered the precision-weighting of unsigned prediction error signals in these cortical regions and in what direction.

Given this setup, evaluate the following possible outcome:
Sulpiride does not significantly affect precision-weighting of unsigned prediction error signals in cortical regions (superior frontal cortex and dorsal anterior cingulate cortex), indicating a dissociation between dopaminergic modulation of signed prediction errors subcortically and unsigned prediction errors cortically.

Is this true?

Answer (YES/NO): NO